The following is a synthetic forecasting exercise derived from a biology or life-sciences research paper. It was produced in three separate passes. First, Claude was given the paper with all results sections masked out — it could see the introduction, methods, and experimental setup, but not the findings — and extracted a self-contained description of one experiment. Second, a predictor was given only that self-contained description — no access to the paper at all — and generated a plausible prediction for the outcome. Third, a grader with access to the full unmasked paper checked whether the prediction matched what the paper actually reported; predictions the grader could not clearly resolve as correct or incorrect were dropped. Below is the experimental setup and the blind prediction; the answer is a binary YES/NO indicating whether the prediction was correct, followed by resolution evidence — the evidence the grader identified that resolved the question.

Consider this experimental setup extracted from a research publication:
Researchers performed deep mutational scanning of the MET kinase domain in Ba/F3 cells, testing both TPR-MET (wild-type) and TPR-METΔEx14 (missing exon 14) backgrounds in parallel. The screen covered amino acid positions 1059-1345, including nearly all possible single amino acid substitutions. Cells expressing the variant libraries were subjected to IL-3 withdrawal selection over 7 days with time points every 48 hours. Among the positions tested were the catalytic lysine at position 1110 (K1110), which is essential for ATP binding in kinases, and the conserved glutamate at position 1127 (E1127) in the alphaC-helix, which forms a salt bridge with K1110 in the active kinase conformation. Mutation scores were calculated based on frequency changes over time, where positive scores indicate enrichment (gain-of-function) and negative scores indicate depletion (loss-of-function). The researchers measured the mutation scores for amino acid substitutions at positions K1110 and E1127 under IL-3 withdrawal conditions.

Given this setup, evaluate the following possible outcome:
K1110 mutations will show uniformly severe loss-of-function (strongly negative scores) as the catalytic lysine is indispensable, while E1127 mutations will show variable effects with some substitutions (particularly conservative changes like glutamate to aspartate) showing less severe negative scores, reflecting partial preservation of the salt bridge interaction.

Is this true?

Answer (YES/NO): NO